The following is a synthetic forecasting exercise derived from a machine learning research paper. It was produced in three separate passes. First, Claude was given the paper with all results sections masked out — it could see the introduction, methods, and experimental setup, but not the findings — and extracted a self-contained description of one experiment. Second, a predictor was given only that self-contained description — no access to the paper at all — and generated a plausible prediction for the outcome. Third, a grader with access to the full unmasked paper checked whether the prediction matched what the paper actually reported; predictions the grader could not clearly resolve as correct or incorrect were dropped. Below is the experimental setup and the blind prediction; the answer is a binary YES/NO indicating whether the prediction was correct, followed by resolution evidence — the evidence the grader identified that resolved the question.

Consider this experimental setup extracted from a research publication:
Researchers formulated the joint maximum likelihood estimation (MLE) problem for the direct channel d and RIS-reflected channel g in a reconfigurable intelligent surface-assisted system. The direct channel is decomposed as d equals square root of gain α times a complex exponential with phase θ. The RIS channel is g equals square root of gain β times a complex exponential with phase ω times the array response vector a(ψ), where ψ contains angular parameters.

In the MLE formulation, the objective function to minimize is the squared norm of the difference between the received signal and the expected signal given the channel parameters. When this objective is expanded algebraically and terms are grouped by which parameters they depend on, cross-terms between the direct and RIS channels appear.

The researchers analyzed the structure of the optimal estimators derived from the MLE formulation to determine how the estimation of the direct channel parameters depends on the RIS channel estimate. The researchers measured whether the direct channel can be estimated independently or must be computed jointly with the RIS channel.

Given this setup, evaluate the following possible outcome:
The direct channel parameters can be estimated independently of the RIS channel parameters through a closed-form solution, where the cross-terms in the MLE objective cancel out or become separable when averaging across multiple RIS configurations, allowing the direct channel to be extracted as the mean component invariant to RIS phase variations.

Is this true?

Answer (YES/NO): NO